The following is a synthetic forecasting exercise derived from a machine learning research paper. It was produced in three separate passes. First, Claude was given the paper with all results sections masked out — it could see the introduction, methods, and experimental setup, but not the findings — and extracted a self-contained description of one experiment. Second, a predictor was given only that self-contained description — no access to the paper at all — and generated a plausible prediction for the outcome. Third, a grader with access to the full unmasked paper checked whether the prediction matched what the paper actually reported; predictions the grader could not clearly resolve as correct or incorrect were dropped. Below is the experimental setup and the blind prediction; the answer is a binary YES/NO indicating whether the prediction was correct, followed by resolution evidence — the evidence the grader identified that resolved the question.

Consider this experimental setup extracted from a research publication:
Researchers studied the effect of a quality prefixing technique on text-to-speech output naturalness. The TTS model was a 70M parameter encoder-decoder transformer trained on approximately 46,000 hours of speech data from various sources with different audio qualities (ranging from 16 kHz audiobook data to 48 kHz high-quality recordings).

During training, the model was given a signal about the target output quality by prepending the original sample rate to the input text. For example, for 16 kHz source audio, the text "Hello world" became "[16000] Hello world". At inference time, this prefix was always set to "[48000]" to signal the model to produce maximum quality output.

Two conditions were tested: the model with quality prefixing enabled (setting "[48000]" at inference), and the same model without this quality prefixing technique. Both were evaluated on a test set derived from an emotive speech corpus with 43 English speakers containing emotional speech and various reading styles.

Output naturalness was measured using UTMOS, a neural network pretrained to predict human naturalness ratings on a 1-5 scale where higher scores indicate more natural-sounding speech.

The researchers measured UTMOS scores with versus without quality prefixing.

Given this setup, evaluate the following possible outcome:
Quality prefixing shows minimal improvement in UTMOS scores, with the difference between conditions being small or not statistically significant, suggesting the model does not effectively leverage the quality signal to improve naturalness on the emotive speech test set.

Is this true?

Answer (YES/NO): NO